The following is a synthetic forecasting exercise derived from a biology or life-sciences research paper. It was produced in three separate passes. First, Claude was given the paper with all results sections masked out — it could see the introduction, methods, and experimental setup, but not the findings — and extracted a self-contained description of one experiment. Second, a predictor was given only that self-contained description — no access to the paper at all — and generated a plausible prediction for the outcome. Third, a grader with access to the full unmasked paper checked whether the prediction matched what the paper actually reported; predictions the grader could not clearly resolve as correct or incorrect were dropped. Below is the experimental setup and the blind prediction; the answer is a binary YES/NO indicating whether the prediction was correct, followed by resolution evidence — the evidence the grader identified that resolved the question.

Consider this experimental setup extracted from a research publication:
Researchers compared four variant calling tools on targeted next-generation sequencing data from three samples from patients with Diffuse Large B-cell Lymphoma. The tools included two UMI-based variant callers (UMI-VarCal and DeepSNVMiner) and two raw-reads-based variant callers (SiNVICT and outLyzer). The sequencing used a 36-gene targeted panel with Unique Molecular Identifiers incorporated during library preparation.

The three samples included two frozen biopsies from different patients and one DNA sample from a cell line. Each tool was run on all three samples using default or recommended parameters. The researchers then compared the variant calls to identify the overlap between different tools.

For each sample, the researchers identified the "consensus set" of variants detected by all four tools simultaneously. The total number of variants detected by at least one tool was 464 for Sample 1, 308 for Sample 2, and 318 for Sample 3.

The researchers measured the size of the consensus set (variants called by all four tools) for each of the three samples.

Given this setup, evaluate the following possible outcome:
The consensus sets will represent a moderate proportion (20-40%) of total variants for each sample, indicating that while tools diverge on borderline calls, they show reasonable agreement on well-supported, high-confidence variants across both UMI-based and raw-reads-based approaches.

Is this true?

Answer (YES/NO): NO